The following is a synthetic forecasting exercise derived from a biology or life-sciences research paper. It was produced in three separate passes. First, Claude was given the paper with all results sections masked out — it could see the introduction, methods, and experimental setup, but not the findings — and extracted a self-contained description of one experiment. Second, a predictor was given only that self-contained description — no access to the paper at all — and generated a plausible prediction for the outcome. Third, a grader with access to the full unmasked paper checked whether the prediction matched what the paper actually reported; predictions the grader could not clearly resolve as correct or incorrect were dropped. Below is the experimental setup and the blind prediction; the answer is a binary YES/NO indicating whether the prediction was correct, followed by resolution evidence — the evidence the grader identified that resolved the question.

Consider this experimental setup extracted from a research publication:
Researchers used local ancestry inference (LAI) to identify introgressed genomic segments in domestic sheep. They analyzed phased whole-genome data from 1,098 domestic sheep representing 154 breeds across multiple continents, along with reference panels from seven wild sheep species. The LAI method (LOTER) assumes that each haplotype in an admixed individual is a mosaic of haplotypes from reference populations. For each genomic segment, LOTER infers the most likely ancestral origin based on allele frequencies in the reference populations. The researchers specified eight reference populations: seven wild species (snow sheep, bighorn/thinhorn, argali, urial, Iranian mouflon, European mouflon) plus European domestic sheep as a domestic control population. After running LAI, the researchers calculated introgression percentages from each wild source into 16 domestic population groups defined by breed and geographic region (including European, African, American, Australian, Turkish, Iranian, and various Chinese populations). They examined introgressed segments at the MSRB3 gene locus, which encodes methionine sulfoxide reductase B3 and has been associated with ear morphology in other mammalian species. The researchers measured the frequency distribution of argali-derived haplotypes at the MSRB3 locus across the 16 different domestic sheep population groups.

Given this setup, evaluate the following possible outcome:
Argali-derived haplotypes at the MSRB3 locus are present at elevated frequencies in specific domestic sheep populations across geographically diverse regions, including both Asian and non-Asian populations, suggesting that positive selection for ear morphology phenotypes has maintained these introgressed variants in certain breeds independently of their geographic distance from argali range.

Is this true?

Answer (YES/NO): YES